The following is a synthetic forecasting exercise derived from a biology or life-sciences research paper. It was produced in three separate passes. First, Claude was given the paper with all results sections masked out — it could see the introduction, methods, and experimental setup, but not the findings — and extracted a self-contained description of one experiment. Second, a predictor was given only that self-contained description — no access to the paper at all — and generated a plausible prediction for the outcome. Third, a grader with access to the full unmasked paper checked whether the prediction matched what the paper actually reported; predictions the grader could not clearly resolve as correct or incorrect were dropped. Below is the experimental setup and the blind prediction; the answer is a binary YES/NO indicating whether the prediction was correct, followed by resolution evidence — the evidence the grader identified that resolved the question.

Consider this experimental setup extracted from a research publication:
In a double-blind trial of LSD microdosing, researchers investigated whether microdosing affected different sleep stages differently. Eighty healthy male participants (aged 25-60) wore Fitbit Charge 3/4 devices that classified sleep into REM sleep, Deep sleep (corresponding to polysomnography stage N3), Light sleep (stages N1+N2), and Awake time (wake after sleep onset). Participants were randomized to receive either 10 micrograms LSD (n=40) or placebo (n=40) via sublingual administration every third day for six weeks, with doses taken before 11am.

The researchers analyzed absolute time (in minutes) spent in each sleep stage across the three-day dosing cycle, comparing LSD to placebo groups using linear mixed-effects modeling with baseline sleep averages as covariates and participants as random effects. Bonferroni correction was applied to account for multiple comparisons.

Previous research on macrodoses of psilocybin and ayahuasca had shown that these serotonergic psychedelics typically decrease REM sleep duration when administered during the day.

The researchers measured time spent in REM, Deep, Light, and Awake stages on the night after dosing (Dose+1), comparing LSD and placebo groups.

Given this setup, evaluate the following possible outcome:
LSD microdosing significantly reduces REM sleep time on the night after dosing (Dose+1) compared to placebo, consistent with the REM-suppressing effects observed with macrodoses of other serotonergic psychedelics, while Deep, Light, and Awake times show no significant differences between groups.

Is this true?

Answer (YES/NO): NO